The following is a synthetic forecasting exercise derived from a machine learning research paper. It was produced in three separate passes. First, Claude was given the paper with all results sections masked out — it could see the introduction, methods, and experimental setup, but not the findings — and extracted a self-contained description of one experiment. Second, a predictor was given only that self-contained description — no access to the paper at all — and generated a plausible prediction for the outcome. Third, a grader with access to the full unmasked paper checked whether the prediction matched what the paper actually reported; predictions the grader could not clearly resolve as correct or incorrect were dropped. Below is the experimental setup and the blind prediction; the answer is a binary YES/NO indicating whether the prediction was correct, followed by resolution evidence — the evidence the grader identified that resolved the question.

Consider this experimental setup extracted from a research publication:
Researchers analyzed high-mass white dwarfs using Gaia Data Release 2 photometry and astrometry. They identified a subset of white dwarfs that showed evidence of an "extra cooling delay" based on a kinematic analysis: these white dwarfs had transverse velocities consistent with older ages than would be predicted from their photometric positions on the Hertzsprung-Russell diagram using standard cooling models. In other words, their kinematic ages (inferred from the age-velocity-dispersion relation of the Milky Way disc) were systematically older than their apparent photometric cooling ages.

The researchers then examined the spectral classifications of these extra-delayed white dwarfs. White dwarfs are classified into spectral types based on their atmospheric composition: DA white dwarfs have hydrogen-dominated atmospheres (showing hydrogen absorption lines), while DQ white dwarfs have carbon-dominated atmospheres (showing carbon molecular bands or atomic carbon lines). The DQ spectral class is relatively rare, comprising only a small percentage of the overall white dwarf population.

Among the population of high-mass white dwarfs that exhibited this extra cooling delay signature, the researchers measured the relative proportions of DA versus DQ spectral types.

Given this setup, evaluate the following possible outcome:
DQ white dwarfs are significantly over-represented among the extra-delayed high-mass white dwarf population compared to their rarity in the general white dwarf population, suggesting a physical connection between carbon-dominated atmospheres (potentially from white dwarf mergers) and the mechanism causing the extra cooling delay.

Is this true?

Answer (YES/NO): YES